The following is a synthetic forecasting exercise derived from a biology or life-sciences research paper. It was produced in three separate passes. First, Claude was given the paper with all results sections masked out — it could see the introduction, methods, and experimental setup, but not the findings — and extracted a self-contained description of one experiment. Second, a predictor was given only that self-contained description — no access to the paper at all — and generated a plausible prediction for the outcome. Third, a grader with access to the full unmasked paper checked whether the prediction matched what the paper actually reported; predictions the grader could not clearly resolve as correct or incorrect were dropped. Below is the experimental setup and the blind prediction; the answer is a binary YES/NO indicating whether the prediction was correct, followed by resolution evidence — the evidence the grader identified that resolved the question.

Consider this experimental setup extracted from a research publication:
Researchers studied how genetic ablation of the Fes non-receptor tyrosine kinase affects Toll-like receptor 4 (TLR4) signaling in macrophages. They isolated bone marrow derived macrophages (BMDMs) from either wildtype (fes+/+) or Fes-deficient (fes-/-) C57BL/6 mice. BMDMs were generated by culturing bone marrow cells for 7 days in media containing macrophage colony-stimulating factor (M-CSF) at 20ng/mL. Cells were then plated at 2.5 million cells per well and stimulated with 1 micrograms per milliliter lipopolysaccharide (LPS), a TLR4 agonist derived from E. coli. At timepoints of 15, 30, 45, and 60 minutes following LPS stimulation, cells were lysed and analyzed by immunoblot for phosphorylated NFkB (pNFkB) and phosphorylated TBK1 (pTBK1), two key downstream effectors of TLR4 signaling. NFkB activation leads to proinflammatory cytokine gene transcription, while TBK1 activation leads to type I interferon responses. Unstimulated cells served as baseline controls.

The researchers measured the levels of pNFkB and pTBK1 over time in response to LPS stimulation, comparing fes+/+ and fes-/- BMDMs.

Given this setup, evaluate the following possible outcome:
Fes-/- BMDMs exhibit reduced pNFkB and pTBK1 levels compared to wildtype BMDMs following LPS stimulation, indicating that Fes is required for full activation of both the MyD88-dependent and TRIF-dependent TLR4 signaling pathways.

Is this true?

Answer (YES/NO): NO